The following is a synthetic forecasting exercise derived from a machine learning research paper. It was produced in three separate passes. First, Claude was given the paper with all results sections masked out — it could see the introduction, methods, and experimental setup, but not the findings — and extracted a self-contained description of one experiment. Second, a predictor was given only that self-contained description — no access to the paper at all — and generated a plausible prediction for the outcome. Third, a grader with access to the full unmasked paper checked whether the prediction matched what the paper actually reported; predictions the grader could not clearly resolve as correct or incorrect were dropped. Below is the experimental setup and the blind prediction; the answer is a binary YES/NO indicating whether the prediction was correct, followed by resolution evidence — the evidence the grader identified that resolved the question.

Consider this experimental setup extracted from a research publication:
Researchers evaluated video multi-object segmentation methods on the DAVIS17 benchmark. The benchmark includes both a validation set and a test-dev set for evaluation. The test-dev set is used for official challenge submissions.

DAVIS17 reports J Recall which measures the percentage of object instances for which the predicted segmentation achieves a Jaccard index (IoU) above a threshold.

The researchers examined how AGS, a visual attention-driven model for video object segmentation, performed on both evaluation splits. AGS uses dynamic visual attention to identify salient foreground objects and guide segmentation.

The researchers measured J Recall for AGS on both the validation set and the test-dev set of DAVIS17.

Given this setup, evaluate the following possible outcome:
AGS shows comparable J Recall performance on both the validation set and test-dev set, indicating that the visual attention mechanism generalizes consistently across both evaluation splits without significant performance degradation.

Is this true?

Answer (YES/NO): NO